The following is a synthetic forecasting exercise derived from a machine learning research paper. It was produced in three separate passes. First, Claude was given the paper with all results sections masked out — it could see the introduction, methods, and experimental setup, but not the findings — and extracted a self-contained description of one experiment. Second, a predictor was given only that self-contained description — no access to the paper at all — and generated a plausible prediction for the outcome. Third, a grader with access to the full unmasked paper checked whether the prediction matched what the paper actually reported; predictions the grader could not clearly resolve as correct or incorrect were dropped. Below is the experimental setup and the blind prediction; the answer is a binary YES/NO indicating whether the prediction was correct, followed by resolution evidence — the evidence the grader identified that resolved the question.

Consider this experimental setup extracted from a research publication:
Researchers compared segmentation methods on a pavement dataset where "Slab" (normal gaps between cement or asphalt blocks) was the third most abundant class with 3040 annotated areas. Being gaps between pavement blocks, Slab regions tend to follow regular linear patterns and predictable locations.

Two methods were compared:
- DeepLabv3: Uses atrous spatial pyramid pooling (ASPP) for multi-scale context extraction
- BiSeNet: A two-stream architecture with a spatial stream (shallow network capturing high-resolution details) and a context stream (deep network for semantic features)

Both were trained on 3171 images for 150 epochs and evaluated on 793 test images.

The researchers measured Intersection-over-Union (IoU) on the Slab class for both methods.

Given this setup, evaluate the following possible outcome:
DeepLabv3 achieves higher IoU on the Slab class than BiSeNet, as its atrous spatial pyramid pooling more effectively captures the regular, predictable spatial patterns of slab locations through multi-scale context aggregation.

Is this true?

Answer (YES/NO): NO